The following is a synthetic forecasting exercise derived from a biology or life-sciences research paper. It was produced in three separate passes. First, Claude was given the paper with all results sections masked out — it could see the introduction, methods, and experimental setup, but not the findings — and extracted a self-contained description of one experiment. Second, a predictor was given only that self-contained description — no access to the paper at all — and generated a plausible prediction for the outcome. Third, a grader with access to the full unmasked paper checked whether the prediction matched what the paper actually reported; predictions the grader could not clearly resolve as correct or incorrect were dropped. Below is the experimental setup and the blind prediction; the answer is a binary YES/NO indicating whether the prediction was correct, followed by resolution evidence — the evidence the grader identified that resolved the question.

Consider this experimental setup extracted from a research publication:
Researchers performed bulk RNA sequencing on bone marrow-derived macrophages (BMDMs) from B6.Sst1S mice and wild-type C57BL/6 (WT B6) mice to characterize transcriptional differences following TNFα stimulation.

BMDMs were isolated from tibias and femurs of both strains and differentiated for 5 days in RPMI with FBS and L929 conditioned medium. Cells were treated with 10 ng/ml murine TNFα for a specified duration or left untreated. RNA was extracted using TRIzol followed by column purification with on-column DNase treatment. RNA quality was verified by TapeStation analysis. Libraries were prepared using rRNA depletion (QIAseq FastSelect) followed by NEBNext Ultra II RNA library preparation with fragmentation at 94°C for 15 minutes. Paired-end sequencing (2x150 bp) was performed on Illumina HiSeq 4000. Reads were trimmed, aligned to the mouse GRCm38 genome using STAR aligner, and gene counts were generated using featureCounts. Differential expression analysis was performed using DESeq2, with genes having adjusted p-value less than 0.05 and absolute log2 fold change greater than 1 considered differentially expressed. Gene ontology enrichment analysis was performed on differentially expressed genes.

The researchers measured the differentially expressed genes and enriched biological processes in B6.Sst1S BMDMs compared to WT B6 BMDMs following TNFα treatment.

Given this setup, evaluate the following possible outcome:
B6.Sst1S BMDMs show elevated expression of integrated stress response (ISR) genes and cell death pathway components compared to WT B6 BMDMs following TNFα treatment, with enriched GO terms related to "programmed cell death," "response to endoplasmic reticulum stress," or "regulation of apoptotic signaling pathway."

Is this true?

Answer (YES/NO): NO